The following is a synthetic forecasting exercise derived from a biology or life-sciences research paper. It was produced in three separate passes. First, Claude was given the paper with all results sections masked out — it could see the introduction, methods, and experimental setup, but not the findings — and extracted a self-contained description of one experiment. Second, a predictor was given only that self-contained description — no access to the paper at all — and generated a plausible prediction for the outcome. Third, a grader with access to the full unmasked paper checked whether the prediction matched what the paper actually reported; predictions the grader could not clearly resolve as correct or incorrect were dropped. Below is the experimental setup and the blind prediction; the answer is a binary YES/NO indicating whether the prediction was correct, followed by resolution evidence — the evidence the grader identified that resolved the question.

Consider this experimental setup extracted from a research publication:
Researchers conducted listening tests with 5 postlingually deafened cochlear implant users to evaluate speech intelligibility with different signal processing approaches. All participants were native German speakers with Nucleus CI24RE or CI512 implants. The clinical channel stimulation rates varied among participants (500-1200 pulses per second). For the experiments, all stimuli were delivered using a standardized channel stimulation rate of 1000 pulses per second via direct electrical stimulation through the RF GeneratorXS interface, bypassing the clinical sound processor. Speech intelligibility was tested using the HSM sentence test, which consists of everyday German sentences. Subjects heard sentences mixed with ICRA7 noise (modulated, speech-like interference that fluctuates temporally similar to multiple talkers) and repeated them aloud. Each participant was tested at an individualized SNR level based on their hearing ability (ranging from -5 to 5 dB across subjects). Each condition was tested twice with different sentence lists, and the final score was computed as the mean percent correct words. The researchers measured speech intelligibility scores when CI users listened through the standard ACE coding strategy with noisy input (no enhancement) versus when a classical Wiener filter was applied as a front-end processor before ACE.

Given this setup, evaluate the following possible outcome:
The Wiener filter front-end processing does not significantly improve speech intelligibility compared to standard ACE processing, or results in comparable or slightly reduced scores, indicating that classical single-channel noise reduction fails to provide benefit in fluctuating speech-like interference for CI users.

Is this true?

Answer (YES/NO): YES